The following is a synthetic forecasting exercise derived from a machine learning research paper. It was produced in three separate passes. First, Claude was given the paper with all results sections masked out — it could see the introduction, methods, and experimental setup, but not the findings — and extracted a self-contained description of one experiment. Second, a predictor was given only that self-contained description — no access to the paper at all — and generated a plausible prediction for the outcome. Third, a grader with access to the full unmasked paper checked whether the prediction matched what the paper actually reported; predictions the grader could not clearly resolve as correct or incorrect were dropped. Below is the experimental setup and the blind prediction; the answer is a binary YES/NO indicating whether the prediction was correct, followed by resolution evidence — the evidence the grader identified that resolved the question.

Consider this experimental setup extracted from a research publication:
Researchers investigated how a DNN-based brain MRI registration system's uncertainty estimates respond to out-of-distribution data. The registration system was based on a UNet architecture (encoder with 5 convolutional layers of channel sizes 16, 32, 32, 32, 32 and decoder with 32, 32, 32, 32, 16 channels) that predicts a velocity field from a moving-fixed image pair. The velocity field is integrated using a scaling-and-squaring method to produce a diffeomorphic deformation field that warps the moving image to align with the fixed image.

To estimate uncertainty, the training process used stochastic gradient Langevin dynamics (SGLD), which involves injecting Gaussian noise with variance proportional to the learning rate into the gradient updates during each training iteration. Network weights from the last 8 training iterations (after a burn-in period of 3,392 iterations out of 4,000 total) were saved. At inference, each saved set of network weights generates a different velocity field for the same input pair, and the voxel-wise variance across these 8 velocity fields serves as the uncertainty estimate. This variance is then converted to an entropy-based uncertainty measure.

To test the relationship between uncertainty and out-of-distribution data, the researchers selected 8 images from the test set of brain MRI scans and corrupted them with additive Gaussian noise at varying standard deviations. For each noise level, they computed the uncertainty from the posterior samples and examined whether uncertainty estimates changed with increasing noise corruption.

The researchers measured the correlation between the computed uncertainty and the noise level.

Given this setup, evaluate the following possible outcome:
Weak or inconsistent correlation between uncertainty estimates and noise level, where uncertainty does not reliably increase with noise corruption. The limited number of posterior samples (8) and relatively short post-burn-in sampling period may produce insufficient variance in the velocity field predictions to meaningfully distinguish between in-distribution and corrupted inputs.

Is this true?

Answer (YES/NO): NO